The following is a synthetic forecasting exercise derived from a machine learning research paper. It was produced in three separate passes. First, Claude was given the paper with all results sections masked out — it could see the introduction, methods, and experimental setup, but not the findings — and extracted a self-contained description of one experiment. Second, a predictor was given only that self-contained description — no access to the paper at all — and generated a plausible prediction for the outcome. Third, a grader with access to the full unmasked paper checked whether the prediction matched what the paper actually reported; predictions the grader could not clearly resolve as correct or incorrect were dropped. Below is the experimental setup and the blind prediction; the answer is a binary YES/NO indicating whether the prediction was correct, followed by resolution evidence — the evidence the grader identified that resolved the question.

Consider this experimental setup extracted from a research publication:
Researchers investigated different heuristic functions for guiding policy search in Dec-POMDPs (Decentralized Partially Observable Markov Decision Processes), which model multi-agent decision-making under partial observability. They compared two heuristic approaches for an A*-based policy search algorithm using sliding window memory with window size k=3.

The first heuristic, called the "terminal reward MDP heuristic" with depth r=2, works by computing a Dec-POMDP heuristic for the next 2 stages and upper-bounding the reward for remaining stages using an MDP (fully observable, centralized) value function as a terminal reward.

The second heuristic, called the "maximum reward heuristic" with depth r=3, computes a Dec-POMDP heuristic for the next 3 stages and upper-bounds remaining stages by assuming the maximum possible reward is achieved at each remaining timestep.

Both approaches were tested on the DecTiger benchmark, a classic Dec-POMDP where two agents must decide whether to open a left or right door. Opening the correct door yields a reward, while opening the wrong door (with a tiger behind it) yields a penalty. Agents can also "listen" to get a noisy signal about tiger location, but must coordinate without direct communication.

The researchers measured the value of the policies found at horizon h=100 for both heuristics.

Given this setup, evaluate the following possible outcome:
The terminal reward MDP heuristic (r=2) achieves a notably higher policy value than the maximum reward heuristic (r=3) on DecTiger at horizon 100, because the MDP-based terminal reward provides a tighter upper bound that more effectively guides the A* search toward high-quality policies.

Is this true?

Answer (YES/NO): NO